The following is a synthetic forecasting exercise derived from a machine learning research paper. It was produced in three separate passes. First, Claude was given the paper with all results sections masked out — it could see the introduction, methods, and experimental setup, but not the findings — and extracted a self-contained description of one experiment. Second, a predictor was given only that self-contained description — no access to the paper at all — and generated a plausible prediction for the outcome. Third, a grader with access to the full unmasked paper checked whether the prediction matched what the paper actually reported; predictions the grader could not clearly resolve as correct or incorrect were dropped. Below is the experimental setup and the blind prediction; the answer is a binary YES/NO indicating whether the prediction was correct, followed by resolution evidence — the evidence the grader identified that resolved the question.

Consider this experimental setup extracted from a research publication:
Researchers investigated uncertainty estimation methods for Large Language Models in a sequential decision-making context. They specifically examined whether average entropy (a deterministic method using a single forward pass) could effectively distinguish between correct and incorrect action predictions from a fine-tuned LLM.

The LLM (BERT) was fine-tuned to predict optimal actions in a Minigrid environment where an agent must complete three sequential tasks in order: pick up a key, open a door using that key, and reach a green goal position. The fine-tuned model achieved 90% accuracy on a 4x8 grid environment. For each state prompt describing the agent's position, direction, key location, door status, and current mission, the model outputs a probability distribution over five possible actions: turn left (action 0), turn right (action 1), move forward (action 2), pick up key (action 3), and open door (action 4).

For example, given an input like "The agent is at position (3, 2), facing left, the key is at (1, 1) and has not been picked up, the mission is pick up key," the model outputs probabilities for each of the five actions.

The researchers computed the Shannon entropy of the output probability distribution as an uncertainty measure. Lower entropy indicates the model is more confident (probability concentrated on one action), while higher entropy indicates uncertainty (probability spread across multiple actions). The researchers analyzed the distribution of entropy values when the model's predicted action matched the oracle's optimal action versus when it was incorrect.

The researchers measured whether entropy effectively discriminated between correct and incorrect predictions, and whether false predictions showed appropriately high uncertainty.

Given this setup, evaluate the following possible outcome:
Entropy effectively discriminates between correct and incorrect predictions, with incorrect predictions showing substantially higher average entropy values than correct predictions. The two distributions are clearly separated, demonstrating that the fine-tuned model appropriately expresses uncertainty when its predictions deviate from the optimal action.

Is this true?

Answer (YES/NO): NO